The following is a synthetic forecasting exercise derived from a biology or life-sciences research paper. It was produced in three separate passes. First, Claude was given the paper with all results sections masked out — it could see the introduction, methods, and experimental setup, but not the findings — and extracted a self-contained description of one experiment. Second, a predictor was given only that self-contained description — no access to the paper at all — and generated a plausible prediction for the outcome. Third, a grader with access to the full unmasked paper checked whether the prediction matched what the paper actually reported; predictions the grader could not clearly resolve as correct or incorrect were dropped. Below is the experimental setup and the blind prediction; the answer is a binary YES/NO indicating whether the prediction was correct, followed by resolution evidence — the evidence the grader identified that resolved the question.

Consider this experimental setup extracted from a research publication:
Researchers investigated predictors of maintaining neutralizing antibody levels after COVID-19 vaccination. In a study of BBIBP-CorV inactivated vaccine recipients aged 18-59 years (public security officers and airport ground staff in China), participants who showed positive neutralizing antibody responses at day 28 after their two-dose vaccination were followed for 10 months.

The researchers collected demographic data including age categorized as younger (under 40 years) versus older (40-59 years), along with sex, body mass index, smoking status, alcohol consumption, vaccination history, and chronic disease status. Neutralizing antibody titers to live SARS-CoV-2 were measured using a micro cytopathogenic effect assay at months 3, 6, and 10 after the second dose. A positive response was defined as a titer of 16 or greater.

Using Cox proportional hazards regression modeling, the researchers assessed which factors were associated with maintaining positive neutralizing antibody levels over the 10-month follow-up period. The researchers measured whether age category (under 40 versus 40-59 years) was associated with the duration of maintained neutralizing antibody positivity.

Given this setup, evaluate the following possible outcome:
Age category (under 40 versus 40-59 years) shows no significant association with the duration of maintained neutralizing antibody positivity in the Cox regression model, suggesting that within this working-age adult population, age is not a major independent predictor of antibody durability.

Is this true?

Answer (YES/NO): NO